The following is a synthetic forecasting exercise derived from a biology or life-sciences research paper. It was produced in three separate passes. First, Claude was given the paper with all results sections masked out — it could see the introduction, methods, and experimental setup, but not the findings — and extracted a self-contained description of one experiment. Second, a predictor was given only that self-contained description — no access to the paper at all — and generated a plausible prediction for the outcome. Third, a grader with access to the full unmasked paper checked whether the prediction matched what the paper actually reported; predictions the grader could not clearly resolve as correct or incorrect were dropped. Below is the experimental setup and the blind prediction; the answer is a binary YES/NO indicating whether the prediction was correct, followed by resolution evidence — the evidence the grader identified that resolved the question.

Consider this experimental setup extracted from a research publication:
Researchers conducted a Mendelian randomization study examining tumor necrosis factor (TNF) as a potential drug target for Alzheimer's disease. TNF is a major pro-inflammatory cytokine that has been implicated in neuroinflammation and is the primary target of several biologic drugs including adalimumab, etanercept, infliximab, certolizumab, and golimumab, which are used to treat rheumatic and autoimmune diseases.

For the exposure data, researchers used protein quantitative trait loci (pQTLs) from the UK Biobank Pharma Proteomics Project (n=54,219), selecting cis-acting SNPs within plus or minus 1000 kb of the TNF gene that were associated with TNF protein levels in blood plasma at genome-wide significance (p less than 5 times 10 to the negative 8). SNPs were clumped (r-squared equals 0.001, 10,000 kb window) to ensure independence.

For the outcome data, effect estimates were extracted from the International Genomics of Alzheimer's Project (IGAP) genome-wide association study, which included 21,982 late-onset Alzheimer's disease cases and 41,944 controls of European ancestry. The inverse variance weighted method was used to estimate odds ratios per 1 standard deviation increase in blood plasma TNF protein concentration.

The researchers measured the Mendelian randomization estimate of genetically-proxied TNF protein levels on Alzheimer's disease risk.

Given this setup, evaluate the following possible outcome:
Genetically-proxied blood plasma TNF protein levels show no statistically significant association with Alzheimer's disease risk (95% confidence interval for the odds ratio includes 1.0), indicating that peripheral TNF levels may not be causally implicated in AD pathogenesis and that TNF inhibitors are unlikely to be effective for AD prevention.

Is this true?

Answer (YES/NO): YES